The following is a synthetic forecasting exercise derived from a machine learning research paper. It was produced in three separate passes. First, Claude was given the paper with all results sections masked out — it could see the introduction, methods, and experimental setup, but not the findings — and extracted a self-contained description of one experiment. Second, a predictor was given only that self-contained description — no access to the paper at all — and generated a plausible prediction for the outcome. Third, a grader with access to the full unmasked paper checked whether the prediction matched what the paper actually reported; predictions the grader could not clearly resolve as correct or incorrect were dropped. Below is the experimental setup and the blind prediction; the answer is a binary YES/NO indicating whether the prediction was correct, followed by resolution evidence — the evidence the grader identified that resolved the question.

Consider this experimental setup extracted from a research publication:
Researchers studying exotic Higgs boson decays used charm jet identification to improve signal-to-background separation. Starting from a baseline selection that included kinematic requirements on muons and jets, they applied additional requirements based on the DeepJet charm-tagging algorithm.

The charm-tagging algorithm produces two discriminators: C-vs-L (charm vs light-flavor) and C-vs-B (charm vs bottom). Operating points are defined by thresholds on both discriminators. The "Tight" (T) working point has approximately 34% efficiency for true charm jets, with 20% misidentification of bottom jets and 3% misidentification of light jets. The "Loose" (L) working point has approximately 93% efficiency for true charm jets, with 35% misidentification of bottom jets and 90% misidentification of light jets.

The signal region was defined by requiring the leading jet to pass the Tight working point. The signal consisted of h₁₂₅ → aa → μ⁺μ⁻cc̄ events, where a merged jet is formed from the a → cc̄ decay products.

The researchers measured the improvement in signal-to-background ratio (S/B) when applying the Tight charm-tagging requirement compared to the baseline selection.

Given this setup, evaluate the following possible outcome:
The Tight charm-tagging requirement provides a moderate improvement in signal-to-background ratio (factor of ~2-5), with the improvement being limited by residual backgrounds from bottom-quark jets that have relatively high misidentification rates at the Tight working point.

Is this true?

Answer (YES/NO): NO